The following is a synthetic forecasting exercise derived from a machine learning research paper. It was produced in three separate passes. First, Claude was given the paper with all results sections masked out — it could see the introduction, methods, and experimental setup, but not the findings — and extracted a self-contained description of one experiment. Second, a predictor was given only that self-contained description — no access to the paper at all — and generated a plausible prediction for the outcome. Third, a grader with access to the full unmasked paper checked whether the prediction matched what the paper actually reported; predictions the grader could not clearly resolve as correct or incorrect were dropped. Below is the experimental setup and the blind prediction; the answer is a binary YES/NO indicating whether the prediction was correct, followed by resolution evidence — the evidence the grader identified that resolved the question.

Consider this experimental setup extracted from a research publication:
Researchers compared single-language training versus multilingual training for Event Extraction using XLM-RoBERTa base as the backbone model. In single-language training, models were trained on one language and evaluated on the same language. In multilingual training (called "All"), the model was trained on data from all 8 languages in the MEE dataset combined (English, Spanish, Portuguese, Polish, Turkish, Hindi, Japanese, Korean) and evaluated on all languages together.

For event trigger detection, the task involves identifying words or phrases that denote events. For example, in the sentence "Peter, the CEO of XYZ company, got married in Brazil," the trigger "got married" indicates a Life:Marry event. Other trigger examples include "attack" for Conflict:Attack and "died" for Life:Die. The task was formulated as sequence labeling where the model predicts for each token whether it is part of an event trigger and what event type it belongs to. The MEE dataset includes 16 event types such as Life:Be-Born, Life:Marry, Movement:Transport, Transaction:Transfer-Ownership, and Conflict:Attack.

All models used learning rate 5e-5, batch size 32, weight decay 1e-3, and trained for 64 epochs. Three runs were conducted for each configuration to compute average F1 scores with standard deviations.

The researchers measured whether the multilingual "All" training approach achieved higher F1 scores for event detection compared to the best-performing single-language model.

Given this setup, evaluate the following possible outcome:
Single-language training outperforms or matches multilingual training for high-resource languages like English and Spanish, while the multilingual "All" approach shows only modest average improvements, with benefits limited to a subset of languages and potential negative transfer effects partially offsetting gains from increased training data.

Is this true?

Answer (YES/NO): NO